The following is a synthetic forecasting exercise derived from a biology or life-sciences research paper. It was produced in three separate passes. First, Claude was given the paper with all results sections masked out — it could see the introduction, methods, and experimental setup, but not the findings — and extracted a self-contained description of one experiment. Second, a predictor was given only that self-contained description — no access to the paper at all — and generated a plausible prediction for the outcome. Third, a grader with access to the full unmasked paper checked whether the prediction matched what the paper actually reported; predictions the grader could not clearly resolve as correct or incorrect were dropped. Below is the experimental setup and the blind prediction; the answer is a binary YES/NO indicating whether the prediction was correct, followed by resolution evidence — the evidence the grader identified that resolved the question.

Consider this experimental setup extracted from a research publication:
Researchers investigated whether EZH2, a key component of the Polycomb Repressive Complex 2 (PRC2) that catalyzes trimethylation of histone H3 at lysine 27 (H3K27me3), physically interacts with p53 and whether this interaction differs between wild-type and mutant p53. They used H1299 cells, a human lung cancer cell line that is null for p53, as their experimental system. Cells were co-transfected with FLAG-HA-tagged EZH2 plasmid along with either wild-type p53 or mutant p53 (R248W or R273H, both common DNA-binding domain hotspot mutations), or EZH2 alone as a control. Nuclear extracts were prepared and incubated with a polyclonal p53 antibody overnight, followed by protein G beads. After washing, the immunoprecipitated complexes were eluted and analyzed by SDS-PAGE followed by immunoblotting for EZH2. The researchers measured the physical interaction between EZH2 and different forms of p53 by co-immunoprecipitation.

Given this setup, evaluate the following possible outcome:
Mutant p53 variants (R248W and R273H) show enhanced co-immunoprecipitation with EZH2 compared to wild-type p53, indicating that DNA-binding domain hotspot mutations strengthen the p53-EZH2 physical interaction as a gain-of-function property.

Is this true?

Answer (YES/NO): YES